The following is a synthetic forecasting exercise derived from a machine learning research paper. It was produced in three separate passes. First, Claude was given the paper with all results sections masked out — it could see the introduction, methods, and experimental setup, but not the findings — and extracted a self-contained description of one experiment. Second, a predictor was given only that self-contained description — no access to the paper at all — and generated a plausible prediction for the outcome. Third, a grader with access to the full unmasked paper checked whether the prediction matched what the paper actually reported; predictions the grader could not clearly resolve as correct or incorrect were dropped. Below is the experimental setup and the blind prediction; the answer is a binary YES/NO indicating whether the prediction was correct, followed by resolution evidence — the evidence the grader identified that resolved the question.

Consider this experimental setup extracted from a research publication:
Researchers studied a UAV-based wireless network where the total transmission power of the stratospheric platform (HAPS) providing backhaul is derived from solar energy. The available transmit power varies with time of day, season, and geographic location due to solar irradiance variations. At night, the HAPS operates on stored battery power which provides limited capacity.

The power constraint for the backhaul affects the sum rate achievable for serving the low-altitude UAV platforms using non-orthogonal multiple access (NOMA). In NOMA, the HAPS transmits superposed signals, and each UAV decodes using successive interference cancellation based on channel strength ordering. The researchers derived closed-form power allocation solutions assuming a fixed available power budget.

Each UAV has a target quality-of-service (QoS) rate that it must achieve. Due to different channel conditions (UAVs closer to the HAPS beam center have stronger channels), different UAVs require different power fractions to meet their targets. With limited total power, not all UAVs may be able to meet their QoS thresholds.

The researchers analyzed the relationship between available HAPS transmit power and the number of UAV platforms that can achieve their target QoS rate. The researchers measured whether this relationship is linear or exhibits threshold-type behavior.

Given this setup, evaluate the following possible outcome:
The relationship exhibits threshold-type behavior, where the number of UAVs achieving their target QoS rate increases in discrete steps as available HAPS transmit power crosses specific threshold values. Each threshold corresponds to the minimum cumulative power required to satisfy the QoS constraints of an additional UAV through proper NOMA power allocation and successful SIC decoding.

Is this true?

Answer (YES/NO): YES